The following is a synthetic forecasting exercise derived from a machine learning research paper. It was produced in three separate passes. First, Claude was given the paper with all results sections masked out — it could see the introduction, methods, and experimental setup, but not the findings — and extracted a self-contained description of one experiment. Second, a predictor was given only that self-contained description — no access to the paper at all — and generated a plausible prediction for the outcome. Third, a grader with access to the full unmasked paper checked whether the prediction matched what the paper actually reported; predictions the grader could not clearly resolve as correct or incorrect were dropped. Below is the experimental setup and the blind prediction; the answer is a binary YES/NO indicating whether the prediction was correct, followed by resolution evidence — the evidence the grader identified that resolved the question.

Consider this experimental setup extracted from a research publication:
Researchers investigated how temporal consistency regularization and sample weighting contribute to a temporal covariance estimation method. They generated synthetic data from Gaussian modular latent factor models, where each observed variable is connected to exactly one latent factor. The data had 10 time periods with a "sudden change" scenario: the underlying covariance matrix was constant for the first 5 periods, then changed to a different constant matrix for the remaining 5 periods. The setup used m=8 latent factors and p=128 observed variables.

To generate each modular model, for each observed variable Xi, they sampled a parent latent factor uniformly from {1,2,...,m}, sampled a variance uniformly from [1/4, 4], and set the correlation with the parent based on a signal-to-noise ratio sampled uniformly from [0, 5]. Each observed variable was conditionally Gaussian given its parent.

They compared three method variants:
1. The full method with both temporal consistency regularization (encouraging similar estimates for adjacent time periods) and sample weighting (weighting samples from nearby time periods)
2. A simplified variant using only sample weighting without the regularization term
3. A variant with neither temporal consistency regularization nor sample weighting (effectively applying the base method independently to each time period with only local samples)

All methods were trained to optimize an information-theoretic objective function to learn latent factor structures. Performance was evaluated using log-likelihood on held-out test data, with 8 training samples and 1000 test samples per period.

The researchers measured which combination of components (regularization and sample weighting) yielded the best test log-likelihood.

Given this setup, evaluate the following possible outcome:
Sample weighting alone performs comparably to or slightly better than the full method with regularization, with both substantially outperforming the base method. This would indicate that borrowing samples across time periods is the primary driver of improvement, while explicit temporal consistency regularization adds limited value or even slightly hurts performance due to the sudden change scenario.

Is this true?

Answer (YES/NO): NO